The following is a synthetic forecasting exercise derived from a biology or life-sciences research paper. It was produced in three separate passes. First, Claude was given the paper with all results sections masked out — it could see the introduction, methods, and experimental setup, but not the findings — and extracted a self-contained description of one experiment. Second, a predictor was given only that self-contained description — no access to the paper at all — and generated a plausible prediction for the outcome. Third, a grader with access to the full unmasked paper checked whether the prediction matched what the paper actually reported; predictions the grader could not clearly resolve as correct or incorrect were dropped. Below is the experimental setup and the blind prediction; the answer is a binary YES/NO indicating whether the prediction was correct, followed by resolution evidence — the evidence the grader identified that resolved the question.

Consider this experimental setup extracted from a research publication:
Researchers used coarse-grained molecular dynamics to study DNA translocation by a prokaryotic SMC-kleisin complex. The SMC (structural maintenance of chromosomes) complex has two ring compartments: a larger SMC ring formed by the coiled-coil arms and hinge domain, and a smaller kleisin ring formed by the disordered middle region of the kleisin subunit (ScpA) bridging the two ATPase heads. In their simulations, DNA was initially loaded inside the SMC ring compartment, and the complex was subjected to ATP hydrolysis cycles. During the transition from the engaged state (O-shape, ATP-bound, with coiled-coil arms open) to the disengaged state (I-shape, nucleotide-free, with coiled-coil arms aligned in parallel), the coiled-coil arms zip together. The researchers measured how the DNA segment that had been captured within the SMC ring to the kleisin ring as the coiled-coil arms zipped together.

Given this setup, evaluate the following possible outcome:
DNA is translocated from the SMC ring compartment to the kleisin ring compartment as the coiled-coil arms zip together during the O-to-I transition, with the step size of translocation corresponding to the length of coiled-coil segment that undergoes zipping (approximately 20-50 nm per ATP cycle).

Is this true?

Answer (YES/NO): NO